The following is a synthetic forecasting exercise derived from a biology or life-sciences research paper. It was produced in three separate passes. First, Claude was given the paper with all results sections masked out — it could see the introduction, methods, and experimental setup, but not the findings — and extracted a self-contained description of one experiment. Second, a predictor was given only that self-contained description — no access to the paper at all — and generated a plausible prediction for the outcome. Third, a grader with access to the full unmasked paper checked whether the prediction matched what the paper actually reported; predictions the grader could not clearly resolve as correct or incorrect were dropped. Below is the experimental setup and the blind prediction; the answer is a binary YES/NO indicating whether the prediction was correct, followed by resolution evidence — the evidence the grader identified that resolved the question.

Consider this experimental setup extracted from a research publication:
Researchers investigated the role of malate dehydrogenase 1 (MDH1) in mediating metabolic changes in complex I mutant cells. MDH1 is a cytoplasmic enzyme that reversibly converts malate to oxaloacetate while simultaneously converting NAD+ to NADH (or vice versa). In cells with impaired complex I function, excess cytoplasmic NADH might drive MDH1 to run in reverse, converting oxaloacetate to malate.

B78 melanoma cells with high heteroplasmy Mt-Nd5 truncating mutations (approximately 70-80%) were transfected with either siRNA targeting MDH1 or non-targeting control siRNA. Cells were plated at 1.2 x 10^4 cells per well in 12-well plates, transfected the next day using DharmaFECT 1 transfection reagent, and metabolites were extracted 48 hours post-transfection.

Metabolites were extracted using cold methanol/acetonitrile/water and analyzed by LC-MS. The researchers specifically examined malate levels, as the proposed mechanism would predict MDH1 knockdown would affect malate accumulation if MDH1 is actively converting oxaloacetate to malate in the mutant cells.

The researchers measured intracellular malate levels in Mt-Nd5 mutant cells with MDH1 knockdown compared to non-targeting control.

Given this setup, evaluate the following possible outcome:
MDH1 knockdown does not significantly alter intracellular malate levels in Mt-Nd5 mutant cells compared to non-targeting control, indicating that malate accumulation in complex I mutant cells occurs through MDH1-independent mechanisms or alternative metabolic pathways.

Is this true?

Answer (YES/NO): NO